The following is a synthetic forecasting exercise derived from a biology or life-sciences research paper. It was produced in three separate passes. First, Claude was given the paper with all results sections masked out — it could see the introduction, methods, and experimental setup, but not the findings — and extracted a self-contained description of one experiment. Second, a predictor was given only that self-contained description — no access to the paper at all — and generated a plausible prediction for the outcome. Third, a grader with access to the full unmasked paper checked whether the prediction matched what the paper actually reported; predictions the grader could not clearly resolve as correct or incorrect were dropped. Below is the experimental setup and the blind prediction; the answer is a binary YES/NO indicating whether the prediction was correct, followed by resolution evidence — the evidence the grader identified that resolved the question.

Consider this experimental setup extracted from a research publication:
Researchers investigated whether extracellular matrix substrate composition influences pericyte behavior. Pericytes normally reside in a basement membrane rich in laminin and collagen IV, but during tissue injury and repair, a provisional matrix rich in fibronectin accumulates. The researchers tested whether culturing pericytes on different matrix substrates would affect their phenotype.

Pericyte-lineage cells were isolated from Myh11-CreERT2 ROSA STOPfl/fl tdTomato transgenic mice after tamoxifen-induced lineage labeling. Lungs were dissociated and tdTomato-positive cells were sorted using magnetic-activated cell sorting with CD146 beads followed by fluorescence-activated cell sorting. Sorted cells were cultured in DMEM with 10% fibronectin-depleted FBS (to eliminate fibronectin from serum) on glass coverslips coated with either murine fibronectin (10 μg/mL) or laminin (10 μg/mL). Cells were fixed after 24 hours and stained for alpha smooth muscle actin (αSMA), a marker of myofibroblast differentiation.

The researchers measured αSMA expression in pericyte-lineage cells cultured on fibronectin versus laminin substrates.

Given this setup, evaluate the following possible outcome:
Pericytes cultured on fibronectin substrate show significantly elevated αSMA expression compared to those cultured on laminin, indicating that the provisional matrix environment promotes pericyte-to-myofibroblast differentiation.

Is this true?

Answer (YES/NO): YES